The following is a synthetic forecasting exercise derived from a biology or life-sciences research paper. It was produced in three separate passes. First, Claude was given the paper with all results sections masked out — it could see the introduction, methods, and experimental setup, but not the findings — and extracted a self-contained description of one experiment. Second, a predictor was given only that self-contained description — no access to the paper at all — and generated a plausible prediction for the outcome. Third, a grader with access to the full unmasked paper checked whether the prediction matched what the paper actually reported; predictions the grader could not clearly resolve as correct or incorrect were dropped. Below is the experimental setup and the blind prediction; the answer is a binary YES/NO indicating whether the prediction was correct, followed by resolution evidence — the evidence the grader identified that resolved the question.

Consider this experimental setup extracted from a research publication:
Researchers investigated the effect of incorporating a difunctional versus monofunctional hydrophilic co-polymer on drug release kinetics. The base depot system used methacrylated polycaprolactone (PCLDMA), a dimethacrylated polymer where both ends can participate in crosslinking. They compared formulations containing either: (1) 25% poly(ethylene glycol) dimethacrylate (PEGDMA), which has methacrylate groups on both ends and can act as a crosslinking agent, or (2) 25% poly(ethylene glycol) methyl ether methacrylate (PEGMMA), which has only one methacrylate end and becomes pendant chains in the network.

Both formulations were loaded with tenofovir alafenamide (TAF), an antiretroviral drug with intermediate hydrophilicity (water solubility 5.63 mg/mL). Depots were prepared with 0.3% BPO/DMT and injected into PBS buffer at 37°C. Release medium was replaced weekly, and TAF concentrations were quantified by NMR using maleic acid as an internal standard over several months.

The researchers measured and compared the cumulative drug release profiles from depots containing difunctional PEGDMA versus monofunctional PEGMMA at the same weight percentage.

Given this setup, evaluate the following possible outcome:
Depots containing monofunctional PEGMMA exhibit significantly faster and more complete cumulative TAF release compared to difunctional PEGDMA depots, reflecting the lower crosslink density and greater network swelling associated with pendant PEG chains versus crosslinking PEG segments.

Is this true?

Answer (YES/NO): YES